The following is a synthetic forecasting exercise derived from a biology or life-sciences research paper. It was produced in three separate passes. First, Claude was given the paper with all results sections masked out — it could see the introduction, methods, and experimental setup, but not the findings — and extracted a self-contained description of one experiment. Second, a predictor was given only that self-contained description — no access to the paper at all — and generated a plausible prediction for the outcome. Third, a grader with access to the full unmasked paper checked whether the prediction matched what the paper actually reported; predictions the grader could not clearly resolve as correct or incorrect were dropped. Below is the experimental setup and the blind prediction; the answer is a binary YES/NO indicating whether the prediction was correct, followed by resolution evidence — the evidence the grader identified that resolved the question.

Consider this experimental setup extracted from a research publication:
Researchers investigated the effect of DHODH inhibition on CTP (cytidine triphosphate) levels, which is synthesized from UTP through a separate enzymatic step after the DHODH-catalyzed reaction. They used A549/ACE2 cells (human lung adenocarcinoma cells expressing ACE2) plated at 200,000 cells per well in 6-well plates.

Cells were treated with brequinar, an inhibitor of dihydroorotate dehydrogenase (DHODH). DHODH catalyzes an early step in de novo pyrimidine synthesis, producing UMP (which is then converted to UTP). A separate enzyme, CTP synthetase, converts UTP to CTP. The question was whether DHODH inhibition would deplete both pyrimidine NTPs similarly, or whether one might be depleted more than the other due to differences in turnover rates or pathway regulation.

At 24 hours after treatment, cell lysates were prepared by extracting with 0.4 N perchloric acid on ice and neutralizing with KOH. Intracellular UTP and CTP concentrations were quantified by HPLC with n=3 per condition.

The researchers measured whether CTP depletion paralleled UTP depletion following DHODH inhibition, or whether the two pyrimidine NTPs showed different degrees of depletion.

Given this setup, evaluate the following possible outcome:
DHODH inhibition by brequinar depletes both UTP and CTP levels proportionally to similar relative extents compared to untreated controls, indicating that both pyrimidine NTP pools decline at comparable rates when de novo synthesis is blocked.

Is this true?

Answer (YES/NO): NO